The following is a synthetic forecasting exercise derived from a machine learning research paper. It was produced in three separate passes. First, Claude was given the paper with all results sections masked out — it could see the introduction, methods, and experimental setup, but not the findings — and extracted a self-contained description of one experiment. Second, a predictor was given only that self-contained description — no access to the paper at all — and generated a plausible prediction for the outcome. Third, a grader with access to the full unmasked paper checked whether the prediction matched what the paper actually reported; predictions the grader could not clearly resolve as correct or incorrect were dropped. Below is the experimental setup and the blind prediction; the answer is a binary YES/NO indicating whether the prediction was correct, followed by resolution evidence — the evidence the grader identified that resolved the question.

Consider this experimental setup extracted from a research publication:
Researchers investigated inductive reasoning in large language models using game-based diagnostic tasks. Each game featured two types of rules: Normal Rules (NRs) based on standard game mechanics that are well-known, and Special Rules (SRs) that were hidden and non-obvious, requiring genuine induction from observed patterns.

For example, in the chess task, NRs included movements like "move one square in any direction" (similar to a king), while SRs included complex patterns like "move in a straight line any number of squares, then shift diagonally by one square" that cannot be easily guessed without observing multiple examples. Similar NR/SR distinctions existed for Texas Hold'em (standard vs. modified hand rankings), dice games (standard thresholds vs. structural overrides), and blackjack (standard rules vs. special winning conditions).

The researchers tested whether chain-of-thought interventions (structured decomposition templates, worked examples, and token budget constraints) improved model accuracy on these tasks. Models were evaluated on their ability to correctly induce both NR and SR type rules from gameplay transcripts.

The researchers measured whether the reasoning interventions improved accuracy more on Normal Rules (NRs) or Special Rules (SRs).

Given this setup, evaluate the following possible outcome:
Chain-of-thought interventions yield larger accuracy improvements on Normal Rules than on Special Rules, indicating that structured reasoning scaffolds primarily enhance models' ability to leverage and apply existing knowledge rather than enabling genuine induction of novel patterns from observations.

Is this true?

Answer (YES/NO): NO